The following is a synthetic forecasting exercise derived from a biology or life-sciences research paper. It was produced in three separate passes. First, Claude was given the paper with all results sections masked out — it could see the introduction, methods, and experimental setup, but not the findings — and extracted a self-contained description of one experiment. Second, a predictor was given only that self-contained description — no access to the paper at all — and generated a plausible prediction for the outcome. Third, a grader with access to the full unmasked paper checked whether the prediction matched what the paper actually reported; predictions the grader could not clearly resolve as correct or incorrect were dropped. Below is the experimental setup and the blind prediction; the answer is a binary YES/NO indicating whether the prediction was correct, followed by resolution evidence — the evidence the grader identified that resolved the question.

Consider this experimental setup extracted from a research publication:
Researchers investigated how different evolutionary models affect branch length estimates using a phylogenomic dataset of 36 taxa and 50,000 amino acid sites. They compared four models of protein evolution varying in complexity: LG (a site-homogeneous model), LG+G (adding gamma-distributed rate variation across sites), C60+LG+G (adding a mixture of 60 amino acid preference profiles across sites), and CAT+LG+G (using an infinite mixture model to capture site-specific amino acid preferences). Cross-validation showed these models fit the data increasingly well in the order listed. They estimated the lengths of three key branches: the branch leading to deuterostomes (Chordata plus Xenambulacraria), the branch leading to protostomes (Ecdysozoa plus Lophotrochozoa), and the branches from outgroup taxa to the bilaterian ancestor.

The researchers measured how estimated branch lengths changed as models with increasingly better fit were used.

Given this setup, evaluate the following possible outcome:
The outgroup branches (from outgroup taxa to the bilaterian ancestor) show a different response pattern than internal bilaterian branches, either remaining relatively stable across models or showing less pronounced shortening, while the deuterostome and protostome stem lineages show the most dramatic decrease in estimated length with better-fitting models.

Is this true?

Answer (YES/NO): NO